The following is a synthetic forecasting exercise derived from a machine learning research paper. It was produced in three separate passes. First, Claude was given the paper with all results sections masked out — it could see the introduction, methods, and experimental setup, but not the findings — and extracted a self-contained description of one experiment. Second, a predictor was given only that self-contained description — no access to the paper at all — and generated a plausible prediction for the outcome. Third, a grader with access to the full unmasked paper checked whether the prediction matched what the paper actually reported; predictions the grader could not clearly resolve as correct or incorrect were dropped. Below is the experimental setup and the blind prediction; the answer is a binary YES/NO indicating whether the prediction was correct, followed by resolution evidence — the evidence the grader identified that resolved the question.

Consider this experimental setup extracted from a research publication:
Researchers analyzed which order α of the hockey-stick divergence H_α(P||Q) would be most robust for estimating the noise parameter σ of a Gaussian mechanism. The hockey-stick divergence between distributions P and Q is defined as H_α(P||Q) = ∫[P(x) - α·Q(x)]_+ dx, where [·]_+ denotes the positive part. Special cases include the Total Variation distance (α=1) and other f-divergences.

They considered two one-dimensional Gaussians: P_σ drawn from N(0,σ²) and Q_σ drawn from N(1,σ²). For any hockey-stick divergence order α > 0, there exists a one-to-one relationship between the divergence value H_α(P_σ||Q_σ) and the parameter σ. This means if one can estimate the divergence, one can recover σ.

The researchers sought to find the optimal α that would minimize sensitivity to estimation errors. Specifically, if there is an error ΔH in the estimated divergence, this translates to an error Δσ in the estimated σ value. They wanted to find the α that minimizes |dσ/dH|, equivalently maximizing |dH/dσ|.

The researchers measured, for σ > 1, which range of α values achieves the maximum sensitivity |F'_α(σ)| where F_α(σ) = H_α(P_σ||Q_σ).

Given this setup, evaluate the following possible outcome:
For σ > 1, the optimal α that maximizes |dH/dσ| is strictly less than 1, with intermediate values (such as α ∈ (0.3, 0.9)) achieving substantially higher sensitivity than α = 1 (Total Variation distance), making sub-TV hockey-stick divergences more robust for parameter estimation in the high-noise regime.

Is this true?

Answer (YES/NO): NO